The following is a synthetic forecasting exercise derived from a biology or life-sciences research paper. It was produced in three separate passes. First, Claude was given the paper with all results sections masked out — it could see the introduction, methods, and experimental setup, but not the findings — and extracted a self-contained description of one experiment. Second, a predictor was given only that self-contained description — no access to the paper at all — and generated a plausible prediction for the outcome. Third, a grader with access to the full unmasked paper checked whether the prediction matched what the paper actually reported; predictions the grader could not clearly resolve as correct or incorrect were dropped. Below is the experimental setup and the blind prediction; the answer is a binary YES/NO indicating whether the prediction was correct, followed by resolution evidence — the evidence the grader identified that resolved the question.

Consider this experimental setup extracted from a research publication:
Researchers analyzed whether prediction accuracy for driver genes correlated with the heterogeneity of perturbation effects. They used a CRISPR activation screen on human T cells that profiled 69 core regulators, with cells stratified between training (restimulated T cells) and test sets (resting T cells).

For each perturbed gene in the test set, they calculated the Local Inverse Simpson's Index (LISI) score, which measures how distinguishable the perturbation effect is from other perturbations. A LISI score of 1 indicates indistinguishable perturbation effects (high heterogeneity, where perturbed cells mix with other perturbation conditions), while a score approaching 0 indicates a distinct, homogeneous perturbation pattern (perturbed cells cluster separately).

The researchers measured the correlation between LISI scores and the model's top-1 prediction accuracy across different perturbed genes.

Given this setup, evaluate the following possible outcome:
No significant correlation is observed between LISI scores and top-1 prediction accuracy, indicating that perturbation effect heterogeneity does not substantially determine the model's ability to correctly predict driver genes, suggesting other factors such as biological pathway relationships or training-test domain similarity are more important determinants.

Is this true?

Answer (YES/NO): NO